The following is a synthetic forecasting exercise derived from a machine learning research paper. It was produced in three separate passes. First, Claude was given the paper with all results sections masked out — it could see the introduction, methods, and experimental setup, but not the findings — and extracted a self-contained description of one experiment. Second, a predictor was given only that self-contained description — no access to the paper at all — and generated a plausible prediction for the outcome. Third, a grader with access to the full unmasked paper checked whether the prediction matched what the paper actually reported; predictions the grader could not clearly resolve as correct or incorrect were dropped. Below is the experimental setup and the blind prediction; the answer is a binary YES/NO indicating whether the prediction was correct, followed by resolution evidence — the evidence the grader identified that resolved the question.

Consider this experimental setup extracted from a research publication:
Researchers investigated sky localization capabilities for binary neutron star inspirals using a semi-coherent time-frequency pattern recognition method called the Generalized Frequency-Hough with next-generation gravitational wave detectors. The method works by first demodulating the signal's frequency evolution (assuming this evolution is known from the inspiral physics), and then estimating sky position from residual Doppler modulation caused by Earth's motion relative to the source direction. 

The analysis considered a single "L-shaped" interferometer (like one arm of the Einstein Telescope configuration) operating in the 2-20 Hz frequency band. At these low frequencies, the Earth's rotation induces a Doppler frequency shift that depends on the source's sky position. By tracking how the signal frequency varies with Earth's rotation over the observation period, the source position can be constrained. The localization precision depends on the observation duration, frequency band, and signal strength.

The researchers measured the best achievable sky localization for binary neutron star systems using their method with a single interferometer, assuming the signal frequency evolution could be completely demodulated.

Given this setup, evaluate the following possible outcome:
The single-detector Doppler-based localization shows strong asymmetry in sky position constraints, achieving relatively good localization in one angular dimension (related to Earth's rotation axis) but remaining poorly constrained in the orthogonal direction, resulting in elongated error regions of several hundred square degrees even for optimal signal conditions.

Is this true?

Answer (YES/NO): NO